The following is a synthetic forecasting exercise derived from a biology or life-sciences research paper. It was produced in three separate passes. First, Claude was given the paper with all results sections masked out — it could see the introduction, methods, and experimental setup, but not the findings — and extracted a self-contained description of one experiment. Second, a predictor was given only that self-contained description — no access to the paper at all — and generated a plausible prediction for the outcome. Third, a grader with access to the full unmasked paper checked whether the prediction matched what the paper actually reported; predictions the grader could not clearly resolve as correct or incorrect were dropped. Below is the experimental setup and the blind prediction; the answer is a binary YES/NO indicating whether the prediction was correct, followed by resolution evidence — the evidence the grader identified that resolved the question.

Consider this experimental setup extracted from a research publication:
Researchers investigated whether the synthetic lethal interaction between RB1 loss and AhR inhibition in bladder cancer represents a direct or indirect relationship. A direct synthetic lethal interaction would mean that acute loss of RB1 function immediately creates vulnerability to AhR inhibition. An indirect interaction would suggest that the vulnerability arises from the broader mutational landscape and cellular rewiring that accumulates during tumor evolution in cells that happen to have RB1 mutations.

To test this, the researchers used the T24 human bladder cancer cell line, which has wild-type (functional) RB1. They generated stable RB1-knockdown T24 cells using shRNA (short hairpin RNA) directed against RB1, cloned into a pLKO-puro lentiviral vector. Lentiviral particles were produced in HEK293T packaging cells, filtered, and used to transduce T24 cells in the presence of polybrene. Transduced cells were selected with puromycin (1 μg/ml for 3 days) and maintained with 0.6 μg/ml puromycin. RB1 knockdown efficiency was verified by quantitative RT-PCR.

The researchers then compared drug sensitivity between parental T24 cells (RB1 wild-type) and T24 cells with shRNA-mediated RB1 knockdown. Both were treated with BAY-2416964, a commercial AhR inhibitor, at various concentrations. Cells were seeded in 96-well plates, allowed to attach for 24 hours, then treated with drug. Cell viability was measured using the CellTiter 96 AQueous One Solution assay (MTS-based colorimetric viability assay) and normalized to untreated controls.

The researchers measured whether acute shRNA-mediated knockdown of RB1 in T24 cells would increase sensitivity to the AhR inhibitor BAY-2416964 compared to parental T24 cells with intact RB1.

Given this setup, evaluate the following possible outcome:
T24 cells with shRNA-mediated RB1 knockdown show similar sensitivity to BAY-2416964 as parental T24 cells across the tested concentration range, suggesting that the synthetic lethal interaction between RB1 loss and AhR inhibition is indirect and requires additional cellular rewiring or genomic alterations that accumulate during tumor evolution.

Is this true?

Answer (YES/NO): YES